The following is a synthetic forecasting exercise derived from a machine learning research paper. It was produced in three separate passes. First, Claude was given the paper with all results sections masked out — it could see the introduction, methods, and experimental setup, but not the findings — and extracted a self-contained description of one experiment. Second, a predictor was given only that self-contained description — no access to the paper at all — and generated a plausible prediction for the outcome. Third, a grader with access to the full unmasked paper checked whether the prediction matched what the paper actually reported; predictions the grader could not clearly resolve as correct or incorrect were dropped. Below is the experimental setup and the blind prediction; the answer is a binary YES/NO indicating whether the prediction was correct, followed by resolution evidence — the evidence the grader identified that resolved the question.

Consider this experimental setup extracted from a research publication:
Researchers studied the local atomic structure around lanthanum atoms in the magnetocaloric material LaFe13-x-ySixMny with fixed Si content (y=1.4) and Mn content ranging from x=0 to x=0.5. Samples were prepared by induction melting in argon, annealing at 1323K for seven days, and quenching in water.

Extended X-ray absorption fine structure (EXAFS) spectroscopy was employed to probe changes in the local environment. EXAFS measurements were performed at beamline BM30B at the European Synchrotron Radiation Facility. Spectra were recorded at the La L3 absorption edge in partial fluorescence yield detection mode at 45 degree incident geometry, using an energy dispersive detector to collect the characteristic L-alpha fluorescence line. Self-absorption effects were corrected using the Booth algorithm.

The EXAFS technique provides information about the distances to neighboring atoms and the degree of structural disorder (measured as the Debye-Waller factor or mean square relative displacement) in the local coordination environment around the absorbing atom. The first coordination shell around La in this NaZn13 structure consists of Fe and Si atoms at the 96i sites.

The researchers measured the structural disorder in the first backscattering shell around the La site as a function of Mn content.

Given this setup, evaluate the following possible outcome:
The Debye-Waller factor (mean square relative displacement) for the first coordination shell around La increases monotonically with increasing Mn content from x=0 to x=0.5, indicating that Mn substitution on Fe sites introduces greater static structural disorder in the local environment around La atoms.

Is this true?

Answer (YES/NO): YES